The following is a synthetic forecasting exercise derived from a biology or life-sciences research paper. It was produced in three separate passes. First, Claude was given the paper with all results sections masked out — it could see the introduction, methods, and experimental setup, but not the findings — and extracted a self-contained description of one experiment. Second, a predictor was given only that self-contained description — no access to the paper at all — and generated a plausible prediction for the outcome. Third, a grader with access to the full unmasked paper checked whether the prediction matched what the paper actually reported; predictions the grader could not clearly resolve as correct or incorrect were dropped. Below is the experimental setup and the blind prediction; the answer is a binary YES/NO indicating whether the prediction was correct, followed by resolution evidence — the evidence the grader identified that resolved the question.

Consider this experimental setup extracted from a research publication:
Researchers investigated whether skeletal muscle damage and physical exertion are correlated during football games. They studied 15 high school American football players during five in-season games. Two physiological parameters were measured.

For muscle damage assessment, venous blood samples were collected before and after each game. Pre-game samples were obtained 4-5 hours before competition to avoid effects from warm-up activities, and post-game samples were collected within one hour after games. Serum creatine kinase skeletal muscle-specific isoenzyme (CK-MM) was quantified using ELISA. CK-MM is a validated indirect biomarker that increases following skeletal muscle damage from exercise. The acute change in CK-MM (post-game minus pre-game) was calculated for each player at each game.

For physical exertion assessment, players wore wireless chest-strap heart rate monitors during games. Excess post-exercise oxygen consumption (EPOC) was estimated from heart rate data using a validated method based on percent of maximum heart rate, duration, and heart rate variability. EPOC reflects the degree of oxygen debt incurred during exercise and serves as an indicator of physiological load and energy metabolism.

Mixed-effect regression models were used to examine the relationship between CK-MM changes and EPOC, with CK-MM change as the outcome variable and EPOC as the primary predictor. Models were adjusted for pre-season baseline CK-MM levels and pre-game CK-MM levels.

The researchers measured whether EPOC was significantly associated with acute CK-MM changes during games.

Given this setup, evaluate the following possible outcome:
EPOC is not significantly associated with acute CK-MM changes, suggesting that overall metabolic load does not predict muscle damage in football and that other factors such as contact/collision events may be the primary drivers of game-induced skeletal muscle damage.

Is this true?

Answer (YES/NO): NO